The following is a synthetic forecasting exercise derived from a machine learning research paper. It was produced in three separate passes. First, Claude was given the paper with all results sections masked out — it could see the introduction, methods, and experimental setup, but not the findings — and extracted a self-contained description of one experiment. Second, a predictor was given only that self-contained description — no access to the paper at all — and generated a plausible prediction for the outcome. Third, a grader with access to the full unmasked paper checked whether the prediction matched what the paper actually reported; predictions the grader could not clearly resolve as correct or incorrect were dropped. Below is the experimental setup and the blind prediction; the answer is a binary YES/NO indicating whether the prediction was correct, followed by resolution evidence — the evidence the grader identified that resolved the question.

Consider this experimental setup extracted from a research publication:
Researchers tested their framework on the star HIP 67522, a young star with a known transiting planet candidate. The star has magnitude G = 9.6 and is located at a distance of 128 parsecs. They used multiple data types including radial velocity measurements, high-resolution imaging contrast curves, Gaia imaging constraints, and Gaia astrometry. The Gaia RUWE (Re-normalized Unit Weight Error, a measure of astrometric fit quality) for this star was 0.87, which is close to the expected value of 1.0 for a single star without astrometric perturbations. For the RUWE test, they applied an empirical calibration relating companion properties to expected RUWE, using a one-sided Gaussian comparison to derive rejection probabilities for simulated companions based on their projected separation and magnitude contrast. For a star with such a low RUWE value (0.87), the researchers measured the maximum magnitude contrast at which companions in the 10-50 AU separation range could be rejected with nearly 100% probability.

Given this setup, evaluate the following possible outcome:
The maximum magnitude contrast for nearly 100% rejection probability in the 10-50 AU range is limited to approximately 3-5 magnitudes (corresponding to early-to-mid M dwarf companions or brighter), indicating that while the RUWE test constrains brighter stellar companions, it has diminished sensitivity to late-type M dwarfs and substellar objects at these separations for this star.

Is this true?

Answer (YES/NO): YES